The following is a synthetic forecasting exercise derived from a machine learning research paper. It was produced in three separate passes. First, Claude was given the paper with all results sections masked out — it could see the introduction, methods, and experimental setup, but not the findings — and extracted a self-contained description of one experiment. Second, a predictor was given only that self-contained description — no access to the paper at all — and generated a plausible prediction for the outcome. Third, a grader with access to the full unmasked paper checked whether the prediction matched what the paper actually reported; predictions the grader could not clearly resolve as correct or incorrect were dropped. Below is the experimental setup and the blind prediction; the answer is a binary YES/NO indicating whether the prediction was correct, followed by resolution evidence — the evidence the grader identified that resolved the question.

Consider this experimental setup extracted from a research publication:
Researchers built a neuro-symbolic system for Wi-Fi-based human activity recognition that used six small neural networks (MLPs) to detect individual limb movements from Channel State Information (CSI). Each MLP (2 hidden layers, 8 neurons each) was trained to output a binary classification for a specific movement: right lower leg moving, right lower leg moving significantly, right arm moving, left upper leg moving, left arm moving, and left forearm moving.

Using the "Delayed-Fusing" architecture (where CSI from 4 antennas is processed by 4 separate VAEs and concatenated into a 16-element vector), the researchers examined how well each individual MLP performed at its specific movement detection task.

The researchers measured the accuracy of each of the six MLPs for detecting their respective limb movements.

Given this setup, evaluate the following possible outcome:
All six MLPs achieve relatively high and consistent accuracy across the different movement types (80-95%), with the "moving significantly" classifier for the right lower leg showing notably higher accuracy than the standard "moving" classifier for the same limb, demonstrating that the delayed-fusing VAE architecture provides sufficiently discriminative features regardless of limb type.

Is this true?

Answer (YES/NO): NO